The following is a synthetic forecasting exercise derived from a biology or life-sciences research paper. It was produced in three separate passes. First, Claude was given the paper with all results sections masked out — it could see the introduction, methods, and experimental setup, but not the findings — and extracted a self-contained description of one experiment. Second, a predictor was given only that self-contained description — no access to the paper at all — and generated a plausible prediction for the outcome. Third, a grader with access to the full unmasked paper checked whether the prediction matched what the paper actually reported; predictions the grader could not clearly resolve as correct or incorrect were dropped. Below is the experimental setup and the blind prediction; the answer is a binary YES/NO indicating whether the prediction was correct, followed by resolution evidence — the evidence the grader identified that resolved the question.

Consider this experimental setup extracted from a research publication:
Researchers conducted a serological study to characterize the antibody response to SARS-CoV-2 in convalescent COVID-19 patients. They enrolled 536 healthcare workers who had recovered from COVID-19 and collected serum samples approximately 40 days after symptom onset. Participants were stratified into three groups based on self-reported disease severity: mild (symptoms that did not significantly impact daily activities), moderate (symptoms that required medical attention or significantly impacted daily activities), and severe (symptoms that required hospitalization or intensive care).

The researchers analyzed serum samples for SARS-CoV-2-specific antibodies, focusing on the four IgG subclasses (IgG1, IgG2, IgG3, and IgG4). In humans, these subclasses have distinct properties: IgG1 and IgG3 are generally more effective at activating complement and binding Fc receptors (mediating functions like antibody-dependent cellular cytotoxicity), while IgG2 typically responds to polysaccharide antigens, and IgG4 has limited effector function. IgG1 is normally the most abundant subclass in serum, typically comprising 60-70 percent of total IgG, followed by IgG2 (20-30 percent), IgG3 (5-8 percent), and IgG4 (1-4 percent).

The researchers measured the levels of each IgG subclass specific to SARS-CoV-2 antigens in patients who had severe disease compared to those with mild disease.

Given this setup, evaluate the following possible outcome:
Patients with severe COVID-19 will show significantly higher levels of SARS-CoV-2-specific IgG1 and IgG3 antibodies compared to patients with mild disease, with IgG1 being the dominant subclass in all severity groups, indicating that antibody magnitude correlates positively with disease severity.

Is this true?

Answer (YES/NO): NO